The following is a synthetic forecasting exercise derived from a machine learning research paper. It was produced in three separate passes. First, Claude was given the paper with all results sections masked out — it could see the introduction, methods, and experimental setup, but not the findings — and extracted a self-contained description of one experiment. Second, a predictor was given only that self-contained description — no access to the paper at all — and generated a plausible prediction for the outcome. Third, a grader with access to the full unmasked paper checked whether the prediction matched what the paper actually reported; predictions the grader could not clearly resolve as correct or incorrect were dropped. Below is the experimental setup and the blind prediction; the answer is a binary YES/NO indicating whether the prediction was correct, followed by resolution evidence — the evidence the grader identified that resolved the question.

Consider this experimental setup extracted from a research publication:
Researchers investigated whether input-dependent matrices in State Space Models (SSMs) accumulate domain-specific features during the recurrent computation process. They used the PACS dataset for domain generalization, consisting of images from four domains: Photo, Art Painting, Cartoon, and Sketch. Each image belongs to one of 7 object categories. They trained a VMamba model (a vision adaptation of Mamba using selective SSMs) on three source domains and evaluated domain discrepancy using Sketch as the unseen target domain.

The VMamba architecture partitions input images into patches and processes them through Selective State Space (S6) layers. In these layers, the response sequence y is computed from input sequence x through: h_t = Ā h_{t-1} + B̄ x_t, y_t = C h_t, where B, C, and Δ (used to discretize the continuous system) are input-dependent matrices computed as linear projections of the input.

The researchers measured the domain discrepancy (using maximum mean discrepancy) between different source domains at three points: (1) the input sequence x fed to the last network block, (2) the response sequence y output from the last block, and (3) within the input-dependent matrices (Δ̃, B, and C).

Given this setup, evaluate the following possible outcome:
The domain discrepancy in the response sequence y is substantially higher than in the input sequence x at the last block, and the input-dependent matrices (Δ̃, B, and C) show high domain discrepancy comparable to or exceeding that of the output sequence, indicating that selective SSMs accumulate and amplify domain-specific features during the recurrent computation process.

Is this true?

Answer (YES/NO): NO